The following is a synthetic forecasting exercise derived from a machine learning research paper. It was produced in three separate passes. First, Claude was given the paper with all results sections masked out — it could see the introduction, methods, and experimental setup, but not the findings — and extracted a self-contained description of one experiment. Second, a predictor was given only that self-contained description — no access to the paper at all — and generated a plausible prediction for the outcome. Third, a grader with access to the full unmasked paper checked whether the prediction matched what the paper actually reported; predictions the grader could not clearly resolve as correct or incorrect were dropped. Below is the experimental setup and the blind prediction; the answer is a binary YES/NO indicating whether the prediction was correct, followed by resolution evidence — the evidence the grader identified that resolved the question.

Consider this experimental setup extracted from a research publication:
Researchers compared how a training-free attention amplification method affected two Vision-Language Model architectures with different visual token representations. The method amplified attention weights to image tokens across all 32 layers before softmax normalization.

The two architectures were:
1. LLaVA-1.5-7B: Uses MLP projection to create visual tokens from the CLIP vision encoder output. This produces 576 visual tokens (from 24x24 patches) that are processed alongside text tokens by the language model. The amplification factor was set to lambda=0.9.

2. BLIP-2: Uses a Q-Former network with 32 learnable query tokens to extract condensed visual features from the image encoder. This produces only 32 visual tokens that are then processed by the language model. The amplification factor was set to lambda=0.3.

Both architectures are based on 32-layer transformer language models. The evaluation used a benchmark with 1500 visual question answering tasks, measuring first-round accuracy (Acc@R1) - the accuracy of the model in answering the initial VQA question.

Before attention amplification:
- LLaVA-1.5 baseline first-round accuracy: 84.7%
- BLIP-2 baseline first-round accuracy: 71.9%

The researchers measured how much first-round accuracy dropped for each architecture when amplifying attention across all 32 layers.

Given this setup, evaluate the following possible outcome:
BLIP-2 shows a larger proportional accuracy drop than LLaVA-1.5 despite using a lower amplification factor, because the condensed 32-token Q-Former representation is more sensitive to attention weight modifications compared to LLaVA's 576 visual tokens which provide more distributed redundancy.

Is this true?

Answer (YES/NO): NO